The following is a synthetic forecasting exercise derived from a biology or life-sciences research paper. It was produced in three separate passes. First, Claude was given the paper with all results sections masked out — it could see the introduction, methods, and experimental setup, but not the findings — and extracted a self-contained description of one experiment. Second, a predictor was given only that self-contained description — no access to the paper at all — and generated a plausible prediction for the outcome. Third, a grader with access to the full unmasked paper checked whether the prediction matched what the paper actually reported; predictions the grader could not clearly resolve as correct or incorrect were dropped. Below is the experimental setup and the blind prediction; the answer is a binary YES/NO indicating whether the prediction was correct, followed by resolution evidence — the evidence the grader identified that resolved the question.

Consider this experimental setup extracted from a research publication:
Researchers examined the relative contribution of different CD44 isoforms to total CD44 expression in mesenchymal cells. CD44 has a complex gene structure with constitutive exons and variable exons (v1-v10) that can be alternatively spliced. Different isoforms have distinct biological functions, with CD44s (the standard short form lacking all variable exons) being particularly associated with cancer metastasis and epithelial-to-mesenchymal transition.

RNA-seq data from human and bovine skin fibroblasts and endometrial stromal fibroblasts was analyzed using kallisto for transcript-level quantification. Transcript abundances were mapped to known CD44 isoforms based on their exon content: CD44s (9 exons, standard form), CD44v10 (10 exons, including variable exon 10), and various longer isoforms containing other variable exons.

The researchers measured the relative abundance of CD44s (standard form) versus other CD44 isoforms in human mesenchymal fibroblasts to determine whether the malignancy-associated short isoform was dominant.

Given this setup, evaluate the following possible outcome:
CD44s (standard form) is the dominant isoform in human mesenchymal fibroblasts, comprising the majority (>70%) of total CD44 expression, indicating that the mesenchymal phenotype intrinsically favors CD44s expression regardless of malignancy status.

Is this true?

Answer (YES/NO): YES